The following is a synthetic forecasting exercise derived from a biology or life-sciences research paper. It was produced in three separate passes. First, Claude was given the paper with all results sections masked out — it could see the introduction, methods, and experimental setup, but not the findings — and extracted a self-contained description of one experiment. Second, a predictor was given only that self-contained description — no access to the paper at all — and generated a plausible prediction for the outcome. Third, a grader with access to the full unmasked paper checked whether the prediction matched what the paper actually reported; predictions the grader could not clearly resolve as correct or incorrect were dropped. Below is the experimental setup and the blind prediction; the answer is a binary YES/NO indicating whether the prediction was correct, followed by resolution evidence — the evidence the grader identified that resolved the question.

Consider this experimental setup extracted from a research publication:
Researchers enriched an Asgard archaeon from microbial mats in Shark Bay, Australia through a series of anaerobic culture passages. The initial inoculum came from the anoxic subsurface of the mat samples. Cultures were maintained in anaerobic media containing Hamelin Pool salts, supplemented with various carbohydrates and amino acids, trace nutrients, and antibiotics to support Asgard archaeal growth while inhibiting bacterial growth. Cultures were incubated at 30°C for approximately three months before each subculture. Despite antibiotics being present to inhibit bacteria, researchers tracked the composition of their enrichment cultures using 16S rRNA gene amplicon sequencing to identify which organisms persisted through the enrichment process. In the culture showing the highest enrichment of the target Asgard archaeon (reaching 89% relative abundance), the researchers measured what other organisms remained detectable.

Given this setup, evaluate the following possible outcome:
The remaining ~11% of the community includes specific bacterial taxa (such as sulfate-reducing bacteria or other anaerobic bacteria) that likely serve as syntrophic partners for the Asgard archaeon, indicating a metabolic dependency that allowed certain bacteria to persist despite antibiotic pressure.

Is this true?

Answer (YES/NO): YES